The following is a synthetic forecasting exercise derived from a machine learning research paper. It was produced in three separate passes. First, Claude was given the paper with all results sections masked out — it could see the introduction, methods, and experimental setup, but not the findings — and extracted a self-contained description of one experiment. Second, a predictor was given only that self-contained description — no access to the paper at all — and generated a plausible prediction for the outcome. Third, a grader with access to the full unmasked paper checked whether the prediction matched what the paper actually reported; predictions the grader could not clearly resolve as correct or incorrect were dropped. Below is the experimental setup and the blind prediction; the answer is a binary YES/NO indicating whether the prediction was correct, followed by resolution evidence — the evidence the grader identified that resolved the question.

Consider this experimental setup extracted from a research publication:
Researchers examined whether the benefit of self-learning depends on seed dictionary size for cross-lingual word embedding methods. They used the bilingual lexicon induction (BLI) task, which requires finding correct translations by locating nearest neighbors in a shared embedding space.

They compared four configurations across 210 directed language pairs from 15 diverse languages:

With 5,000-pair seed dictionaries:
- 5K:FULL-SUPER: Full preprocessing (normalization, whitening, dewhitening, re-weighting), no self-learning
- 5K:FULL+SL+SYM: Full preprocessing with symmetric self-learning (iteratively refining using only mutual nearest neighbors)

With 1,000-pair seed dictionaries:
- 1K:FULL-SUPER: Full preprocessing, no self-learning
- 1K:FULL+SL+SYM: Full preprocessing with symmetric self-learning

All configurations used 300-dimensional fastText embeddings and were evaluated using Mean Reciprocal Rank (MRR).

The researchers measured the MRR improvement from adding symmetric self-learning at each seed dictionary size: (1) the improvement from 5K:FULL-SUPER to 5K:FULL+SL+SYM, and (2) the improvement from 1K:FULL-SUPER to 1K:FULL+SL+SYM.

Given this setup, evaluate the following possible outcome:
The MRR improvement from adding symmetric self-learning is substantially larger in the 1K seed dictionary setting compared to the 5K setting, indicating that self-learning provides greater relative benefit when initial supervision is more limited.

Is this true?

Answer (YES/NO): YES